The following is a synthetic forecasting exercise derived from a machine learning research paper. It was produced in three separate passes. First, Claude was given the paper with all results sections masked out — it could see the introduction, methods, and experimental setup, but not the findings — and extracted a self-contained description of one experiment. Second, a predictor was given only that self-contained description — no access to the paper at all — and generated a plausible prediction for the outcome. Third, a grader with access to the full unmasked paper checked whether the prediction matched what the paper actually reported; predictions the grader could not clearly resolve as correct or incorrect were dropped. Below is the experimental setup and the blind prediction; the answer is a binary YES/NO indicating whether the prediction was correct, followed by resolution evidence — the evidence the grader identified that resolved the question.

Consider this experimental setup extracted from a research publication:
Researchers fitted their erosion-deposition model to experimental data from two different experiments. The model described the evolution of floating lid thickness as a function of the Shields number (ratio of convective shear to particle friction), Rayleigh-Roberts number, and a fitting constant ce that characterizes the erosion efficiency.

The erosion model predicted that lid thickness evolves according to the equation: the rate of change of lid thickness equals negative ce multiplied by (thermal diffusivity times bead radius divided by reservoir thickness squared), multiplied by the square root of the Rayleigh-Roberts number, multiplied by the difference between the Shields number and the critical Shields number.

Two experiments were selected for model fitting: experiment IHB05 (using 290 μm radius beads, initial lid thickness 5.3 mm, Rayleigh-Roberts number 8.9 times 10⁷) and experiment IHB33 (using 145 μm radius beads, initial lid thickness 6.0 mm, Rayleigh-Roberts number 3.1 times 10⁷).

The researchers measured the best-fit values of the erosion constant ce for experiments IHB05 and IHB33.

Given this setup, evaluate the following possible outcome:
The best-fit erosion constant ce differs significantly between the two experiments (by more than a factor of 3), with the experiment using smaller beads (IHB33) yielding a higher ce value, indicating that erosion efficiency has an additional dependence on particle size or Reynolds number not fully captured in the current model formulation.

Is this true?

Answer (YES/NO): NO